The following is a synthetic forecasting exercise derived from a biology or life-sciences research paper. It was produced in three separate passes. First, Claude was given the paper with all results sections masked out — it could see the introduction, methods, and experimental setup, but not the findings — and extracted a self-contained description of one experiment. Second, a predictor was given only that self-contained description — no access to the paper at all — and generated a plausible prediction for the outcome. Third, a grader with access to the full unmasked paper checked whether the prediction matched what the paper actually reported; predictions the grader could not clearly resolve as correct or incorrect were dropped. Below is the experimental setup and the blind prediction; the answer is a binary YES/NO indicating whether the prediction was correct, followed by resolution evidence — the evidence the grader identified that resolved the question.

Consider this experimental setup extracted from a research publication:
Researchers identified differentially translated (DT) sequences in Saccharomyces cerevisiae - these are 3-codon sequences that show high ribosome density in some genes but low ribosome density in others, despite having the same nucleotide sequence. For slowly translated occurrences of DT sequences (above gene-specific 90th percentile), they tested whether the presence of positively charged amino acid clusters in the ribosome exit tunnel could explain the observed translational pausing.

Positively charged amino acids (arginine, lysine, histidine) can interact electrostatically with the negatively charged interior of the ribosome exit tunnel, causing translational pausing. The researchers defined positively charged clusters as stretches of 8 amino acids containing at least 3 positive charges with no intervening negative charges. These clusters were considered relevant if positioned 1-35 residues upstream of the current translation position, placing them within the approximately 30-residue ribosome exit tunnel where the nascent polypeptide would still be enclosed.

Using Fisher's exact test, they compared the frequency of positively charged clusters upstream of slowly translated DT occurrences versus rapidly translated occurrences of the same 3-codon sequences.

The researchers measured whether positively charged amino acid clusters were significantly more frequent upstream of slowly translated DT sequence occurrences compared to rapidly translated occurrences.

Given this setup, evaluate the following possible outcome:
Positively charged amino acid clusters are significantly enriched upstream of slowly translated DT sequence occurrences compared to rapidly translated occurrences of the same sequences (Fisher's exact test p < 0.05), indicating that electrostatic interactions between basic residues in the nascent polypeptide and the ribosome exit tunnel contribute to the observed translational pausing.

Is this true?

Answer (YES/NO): YES